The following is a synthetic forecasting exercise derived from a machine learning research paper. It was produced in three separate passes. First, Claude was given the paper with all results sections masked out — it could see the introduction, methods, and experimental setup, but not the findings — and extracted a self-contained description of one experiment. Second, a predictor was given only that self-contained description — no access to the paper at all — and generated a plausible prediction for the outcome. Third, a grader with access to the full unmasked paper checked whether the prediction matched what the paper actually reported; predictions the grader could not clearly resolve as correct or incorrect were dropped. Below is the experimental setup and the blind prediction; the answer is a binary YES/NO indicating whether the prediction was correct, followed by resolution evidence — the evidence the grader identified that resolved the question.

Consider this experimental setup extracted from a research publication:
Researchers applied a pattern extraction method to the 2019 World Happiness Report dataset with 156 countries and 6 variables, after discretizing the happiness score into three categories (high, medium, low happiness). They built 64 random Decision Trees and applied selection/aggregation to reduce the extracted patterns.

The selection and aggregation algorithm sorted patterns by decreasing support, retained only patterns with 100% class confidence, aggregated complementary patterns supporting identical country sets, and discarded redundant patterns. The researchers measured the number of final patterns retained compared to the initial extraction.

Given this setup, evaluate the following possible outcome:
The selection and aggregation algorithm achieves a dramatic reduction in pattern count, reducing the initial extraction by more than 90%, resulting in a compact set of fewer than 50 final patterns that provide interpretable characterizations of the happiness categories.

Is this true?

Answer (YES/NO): YES